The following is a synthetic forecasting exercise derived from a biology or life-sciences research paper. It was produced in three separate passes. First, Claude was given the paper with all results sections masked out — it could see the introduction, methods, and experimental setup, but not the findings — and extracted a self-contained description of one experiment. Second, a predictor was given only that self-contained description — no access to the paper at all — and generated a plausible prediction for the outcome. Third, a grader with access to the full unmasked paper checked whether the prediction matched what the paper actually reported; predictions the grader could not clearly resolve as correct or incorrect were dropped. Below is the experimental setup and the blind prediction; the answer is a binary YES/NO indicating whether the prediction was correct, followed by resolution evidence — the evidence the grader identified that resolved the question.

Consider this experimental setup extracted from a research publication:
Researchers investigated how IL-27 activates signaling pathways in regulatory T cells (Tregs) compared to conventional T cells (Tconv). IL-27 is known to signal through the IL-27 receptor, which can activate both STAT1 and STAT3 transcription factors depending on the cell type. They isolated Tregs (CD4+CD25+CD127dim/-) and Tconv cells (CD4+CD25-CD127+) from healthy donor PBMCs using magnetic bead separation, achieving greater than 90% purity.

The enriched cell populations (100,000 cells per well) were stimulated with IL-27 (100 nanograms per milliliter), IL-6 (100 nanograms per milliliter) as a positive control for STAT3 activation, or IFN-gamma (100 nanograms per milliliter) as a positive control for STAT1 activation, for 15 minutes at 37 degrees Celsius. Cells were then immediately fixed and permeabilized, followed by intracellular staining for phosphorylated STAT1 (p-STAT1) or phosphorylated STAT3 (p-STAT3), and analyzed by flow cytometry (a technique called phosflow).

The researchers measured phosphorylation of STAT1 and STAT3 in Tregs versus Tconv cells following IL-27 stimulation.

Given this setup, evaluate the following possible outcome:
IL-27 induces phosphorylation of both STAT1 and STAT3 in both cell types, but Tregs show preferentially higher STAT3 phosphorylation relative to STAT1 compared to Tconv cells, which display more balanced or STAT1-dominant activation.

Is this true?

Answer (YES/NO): YES